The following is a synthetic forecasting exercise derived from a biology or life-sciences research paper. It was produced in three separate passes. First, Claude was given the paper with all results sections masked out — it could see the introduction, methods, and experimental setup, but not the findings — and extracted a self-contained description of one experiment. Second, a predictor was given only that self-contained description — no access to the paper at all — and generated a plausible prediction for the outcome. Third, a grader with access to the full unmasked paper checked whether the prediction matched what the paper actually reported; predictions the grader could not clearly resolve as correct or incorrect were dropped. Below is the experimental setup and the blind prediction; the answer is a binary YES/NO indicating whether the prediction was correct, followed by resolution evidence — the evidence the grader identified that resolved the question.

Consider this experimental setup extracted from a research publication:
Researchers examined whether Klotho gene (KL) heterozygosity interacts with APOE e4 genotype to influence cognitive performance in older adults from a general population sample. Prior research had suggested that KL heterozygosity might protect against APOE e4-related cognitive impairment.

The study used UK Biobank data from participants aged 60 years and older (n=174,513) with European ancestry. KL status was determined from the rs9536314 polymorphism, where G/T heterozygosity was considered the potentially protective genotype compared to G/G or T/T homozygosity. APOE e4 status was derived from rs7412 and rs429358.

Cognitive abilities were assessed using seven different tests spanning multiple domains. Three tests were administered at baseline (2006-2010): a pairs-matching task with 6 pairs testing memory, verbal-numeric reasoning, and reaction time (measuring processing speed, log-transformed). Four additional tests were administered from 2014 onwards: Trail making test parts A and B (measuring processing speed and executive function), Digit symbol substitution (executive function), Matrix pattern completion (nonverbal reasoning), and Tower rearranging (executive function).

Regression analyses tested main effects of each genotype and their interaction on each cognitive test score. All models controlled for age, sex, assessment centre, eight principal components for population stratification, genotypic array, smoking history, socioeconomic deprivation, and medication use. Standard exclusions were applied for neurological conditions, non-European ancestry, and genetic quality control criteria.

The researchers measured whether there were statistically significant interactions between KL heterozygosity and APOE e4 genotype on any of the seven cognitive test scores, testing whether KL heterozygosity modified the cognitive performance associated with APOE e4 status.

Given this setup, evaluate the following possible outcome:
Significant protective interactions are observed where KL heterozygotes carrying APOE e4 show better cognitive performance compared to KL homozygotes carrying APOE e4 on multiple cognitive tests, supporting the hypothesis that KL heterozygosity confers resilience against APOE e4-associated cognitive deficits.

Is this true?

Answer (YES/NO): NO